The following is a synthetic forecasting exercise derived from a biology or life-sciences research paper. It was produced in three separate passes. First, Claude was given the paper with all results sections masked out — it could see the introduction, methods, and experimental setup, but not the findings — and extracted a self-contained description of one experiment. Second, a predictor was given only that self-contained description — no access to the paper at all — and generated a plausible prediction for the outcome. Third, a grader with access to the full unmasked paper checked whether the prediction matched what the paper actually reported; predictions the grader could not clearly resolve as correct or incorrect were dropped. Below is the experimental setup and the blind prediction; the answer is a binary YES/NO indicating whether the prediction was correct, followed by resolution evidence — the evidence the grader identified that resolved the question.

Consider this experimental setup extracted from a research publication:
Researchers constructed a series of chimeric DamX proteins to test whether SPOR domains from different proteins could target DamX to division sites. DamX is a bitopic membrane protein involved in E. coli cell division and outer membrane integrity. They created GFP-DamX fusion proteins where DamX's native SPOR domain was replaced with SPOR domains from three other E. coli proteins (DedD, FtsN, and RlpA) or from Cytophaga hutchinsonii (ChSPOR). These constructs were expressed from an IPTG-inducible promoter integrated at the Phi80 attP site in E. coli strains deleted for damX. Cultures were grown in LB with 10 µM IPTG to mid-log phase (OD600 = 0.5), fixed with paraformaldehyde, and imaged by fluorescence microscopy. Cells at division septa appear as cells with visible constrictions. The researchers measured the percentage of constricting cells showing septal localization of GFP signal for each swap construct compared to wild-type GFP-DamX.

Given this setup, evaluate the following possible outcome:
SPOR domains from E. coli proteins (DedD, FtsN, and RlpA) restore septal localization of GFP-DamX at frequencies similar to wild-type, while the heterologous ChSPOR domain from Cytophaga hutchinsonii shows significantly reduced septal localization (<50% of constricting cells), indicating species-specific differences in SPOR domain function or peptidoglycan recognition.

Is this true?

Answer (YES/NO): NO